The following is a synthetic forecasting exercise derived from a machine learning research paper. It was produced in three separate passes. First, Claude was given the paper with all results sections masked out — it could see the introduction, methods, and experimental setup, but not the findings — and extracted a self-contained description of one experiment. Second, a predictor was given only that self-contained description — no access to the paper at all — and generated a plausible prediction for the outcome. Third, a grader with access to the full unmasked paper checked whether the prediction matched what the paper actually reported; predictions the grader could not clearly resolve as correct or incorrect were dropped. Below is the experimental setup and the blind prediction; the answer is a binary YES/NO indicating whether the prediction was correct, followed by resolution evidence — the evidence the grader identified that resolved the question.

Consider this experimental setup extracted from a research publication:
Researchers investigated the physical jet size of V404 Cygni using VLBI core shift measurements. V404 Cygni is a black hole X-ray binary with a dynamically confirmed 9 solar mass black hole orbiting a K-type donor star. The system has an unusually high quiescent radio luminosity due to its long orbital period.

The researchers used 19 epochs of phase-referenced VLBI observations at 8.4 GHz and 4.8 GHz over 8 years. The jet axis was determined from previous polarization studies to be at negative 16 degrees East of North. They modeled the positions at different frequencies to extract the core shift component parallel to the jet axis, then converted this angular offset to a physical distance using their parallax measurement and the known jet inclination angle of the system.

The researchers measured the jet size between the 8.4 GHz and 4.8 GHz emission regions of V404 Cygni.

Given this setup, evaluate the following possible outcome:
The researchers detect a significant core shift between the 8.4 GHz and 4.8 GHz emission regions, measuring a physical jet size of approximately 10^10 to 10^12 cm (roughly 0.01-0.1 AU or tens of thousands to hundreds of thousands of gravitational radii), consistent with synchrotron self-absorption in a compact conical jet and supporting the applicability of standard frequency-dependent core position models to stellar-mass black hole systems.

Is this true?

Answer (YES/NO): NO